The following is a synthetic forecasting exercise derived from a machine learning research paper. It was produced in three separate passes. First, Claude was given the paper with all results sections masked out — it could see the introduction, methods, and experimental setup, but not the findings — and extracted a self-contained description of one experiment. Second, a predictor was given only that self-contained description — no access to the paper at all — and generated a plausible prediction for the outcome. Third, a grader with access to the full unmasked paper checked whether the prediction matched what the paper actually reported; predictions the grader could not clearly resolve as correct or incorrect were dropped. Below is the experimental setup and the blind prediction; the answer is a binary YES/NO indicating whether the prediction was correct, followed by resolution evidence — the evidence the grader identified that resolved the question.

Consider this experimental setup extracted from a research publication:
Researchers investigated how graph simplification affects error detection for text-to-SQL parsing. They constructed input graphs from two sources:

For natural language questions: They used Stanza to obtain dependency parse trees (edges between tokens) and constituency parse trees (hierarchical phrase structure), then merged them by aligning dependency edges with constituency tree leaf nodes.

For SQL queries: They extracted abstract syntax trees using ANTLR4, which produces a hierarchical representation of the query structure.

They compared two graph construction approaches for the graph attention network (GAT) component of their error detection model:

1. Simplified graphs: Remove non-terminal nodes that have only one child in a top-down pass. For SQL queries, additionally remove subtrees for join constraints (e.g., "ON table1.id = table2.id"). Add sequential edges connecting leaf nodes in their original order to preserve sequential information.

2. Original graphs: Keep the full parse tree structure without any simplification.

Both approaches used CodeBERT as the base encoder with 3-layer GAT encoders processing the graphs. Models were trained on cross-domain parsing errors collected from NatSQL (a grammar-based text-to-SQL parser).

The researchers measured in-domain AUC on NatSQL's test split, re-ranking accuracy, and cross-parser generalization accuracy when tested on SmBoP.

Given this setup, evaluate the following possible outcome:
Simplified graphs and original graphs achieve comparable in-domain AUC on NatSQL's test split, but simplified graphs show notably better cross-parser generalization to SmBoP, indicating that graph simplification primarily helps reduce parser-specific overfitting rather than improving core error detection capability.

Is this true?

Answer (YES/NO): NO